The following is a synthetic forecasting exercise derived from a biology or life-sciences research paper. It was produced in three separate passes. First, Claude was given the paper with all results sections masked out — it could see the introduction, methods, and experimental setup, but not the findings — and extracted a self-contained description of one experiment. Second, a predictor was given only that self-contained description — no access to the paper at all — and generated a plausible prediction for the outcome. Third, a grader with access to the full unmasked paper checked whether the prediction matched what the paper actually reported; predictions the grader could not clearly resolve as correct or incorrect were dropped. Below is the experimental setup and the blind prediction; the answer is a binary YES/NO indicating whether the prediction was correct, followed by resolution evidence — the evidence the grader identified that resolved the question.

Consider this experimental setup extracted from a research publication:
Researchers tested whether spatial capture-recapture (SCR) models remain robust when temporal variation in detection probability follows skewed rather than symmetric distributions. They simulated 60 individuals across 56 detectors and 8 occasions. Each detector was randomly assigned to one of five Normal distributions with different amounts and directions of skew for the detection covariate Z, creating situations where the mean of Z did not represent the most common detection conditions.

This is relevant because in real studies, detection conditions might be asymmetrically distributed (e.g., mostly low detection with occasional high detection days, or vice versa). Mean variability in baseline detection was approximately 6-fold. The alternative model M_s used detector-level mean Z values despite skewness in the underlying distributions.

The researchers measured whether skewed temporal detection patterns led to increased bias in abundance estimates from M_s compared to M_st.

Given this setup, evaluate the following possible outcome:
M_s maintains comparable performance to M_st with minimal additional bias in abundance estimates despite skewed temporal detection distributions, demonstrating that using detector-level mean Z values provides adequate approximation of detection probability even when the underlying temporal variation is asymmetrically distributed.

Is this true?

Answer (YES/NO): YES